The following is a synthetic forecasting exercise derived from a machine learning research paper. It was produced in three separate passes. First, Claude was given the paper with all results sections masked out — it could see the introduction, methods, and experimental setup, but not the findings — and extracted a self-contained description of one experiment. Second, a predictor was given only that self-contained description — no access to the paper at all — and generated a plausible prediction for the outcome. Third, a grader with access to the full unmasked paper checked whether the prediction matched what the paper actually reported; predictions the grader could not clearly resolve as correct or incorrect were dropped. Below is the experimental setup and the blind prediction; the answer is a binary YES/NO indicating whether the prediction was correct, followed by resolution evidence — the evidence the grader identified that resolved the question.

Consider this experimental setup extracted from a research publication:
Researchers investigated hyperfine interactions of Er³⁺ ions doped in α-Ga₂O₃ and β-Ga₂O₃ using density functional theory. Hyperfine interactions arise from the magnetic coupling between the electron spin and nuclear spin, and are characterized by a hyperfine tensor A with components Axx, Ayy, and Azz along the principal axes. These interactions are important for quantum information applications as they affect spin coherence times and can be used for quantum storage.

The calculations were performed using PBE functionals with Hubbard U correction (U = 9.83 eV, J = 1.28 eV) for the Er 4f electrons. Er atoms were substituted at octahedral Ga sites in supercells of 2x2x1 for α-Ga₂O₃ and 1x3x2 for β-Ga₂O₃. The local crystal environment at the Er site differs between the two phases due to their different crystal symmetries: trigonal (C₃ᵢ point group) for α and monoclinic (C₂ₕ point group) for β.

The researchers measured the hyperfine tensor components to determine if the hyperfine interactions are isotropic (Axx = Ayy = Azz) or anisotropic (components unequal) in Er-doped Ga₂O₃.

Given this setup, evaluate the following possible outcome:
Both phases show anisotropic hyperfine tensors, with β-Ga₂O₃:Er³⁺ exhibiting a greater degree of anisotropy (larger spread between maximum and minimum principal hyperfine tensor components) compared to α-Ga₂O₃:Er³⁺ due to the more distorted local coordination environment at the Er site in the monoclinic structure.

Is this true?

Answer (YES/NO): NO